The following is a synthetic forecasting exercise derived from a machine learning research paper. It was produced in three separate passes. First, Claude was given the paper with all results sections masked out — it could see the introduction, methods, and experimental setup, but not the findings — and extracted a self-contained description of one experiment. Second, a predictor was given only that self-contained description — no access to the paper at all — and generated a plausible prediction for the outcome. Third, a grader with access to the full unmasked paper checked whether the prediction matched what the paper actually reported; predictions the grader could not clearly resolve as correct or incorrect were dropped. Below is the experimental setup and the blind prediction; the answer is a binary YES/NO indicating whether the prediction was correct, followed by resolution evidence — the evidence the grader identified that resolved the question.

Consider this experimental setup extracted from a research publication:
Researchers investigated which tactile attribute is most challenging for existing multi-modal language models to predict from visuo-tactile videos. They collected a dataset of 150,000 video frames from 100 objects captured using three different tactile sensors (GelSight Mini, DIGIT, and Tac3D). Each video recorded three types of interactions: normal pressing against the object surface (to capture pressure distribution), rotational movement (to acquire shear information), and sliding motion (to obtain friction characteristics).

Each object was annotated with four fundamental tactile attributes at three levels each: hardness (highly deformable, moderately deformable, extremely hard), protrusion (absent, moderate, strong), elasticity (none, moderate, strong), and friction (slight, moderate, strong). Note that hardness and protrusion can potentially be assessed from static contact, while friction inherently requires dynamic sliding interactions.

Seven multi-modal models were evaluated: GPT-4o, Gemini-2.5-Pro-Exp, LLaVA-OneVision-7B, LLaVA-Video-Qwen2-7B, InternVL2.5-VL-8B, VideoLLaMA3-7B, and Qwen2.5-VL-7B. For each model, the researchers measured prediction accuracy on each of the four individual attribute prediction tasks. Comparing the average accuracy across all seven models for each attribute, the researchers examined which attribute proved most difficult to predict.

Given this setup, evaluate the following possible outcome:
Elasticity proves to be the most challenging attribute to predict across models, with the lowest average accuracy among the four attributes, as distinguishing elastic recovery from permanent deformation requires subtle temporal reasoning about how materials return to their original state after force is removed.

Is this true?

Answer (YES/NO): NO